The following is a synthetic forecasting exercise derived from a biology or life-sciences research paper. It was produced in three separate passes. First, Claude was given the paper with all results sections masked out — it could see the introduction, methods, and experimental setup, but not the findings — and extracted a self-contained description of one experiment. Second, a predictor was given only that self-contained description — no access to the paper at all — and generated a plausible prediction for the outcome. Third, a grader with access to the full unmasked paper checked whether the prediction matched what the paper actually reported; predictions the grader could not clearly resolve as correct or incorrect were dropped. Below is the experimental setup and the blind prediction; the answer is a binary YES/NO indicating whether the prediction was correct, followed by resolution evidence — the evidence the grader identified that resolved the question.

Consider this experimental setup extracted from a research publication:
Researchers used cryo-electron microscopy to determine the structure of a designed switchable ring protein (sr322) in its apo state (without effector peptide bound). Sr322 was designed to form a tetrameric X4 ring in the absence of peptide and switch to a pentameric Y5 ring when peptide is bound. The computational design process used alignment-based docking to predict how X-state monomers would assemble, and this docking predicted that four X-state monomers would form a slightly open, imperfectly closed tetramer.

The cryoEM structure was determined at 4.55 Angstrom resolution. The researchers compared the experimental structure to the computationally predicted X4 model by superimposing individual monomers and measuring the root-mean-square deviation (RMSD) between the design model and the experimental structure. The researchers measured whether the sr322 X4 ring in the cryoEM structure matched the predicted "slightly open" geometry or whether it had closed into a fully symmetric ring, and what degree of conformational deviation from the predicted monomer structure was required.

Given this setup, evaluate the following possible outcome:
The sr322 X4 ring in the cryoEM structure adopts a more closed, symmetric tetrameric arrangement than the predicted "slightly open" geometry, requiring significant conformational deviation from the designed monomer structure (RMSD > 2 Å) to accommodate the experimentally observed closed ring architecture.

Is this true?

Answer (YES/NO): YES